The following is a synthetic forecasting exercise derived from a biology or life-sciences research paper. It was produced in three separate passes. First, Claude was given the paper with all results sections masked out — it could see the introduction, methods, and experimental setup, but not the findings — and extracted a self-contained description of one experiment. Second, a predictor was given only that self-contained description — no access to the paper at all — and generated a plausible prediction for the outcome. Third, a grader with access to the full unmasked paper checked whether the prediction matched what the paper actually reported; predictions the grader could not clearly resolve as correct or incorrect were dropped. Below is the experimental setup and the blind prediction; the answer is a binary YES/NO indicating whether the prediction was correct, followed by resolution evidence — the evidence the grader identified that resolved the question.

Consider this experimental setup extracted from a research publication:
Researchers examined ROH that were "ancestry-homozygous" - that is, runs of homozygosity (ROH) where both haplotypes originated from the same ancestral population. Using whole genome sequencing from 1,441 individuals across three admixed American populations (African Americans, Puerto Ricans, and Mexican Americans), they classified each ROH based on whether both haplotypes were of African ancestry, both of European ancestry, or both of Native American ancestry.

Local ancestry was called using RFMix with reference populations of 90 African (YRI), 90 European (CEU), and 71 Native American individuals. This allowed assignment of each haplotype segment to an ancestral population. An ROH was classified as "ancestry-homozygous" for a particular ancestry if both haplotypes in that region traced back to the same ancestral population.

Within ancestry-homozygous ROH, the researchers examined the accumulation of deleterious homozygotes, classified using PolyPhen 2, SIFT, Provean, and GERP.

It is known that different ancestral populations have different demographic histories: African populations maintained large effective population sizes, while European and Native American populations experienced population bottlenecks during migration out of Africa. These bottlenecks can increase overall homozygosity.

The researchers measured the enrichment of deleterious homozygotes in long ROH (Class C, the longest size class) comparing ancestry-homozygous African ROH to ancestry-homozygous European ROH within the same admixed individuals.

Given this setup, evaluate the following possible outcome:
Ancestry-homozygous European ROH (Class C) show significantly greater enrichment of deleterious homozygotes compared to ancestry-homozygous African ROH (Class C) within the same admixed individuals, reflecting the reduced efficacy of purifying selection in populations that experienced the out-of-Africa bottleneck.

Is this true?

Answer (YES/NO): NO